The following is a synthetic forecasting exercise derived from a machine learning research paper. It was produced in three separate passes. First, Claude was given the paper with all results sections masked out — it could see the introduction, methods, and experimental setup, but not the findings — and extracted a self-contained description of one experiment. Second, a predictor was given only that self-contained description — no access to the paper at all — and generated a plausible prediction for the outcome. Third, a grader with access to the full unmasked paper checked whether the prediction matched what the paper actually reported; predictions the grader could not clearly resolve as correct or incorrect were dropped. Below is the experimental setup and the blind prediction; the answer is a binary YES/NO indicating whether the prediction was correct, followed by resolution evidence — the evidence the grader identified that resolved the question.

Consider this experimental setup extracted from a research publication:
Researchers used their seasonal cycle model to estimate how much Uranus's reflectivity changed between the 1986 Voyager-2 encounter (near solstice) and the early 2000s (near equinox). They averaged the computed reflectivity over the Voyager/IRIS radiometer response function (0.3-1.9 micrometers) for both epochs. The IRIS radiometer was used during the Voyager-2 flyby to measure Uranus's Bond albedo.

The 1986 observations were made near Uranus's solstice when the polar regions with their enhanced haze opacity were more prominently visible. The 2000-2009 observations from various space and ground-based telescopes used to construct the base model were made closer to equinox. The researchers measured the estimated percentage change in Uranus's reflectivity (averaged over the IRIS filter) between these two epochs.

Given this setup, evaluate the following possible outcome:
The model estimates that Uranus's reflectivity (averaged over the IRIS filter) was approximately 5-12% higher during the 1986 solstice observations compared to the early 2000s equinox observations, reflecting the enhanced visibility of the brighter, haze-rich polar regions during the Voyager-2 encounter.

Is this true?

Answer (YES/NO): YES